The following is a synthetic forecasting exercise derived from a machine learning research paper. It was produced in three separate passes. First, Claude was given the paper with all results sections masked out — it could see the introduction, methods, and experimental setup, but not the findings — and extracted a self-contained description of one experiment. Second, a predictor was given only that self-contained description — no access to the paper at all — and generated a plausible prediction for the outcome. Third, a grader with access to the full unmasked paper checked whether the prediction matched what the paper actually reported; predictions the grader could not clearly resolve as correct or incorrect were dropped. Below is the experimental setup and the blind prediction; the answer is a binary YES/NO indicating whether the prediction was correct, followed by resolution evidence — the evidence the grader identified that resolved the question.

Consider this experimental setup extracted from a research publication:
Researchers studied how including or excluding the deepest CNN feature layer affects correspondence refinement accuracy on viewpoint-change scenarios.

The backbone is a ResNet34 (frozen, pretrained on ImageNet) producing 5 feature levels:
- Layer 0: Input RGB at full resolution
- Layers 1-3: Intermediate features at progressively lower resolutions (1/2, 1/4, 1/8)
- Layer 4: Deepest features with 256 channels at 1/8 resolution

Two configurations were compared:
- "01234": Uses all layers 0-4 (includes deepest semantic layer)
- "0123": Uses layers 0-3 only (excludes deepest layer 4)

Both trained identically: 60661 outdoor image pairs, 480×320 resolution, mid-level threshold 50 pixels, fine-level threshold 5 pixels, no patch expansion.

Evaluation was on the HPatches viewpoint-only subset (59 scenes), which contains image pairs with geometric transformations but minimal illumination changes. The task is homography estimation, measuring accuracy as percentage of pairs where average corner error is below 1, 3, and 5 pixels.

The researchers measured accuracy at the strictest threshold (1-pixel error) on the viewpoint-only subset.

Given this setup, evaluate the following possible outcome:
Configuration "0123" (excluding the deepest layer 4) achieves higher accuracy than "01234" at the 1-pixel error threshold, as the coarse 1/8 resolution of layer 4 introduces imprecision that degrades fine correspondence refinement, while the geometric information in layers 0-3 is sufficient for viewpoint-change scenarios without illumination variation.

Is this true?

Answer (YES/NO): YES